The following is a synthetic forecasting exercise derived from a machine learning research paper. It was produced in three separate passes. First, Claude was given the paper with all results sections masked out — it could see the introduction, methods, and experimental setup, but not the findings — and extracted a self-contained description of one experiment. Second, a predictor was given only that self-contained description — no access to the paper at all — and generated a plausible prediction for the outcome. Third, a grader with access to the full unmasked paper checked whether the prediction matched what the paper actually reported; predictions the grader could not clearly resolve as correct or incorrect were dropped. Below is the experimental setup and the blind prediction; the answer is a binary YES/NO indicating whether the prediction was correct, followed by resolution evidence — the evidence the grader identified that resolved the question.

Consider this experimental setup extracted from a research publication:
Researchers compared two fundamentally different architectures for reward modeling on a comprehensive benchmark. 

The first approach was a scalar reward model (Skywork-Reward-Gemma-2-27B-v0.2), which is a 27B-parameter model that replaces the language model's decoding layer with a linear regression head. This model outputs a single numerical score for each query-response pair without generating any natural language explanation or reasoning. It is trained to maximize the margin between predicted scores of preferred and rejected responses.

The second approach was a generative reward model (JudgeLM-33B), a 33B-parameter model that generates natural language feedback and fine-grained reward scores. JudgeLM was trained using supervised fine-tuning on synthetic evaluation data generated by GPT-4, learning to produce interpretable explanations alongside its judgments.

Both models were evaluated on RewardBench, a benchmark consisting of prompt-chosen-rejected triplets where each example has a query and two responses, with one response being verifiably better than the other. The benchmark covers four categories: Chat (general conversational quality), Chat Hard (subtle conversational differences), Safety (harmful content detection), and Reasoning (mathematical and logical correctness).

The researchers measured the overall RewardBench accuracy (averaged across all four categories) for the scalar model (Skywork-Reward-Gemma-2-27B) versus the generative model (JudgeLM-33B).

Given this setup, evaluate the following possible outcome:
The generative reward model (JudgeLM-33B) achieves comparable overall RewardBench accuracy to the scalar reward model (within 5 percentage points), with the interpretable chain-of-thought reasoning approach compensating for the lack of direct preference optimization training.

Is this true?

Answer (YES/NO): NO